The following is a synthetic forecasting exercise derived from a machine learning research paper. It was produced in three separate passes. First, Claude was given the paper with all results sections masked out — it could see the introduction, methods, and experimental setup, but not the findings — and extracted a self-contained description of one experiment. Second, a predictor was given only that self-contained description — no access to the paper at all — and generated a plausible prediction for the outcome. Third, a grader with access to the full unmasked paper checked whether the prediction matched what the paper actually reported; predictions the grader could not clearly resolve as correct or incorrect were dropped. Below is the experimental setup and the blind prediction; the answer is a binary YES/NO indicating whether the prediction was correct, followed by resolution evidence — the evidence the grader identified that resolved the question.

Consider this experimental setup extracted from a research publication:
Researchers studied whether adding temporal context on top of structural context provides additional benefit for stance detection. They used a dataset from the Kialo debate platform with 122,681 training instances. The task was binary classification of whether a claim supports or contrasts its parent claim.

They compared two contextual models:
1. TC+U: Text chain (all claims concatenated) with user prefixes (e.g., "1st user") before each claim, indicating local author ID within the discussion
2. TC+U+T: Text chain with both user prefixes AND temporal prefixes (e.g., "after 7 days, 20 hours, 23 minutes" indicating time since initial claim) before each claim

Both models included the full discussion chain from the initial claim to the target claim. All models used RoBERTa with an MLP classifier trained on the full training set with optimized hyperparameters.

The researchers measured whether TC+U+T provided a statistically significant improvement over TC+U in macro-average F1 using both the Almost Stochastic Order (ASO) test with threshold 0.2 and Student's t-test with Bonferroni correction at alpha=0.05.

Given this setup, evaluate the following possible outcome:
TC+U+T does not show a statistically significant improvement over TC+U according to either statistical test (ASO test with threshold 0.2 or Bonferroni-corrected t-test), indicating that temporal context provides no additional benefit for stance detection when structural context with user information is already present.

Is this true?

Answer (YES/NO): YES